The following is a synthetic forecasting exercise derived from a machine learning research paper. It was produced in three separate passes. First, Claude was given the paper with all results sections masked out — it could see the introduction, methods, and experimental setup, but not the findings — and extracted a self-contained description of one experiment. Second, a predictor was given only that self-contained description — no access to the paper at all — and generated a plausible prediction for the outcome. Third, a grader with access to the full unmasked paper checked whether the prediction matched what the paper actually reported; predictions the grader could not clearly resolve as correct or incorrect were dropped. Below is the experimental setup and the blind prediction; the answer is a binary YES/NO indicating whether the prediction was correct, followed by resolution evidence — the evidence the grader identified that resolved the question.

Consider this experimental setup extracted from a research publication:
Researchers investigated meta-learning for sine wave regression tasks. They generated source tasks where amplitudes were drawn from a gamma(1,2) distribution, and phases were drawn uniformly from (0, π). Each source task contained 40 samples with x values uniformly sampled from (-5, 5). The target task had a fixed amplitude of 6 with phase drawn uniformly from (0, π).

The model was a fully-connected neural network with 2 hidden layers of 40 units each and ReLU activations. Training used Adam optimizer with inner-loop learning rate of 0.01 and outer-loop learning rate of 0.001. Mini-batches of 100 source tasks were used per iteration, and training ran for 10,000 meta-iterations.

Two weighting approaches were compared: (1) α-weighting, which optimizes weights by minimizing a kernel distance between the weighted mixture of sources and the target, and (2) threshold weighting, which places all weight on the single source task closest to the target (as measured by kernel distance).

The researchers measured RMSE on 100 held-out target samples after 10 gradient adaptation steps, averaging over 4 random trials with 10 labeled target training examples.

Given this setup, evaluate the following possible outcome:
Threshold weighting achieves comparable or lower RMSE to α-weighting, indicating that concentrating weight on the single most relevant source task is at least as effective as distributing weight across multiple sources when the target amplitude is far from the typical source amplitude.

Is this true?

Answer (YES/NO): NO